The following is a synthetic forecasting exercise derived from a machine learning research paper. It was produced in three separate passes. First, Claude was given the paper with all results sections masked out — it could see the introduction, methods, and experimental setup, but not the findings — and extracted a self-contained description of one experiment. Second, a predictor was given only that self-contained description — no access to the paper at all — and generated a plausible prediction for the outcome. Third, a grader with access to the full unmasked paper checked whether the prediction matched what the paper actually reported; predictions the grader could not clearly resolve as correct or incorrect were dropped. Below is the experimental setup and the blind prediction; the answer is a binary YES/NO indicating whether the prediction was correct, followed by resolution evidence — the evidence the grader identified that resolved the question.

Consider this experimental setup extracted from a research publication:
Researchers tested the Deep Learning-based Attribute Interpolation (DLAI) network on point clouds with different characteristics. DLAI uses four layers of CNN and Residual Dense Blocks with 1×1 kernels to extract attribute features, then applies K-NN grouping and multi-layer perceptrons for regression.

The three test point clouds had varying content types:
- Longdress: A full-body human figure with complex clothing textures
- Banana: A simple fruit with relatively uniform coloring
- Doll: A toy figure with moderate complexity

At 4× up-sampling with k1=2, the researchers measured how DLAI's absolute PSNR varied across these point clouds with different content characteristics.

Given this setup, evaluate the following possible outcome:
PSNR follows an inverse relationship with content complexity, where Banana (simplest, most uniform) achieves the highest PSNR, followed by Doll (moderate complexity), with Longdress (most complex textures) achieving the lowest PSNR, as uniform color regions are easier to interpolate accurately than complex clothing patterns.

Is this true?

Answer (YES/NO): NO